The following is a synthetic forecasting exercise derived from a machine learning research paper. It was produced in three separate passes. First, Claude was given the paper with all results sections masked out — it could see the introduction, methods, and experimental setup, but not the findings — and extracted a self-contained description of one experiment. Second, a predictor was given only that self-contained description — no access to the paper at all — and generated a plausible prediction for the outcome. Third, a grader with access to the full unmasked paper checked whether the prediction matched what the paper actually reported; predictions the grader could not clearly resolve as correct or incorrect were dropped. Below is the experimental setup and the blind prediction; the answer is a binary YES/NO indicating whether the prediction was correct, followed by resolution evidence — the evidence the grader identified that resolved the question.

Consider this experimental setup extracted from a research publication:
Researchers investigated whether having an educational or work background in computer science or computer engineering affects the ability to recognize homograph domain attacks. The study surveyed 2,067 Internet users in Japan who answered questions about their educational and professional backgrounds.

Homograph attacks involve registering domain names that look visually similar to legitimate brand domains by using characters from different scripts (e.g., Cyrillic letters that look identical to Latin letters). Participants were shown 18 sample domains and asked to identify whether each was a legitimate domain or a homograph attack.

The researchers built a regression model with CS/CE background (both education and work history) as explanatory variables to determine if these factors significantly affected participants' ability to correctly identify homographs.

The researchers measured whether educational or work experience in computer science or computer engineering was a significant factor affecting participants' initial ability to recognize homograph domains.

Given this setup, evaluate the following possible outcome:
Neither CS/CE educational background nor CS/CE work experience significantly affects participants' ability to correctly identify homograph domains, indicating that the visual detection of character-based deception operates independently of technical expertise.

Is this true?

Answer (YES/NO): YES